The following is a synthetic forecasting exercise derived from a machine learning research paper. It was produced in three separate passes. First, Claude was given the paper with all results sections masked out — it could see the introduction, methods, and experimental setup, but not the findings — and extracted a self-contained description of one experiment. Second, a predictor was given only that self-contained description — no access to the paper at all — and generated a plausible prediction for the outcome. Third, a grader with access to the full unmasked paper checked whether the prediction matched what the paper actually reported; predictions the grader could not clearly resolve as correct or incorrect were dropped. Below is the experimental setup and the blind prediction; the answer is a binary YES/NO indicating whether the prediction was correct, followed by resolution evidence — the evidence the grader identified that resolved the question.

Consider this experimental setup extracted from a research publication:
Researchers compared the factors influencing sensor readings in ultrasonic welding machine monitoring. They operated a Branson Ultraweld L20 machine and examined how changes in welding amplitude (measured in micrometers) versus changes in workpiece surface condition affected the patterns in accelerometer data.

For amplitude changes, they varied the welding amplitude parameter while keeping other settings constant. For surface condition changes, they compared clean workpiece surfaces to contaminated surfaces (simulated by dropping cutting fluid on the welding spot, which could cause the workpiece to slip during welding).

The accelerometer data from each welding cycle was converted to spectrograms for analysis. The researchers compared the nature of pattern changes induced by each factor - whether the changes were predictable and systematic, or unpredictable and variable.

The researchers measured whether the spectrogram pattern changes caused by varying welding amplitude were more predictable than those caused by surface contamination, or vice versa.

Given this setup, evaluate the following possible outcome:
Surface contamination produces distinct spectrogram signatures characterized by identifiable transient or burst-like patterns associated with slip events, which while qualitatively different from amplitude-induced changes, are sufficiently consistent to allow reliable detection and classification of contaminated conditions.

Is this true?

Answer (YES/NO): NO